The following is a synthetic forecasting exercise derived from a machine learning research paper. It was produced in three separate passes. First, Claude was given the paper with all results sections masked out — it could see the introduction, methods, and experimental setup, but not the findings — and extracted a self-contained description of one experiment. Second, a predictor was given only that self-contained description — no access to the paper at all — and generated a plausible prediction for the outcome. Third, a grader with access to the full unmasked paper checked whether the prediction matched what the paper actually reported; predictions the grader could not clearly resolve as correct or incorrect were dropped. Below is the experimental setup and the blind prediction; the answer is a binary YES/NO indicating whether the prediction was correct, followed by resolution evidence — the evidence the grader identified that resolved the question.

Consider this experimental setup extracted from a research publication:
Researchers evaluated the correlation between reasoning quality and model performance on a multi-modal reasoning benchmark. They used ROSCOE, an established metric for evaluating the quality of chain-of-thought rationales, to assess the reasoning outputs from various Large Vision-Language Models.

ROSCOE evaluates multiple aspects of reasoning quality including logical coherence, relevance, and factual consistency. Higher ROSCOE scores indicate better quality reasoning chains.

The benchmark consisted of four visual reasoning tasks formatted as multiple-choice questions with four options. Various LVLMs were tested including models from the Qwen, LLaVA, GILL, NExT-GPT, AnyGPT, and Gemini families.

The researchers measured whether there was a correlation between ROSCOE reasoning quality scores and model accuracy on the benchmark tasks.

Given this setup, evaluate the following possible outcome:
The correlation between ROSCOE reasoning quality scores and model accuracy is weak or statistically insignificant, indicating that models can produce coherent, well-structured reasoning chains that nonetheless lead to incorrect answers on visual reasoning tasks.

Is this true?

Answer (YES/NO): NO